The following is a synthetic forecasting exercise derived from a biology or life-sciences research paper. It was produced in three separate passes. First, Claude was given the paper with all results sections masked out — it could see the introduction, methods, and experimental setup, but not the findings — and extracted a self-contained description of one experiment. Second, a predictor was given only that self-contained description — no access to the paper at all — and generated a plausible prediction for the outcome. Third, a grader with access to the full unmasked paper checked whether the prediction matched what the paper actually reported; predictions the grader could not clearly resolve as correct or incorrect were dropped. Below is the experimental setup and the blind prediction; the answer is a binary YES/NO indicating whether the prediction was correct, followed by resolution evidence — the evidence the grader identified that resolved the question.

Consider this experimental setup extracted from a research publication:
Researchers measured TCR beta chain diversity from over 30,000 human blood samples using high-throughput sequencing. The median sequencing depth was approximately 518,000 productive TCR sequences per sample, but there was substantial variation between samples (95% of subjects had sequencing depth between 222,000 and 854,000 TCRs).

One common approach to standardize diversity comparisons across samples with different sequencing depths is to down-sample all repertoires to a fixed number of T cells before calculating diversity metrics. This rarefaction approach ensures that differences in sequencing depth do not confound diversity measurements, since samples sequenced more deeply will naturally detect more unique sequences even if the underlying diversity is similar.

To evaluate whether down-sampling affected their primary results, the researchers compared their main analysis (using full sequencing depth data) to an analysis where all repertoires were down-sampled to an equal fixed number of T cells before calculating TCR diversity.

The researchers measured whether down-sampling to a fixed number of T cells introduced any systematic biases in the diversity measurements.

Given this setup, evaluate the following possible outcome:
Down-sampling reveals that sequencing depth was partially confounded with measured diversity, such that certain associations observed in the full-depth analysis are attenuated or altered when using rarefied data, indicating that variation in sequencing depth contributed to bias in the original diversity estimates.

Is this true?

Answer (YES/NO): NO